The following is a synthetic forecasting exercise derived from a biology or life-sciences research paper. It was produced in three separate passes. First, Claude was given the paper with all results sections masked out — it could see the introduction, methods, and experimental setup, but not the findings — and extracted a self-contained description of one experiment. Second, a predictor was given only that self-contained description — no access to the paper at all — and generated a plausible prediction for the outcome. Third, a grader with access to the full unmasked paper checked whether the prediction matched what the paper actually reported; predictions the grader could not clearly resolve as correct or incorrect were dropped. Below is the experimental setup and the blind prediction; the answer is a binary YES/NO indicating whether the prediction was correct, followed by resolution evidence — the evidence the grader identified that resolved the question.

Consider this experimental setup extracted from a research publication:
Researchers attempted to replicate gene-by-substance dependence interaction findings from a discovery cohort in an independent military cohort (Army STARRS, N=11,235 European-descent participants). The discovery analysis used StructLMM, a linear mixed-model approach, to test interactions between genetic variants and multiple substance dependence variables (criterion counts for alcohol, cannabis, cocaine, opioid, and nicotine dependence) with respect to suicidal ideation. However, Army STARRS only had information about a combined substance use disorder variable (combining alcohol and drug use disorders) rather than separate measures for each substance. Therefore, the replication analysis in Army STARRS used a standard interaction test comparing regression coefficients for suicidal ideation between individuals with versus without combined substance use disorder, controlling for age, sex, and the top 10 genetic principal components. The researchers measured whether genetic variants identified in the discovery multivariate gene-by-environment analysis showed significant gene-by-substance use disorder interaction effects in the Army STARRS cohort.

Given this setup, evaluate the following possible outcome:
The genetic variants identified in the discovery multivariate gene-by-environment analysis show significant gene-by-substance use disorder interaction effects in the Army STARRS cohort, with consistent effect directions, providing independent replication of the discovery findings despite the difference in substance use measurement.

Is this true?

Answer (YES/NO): NO